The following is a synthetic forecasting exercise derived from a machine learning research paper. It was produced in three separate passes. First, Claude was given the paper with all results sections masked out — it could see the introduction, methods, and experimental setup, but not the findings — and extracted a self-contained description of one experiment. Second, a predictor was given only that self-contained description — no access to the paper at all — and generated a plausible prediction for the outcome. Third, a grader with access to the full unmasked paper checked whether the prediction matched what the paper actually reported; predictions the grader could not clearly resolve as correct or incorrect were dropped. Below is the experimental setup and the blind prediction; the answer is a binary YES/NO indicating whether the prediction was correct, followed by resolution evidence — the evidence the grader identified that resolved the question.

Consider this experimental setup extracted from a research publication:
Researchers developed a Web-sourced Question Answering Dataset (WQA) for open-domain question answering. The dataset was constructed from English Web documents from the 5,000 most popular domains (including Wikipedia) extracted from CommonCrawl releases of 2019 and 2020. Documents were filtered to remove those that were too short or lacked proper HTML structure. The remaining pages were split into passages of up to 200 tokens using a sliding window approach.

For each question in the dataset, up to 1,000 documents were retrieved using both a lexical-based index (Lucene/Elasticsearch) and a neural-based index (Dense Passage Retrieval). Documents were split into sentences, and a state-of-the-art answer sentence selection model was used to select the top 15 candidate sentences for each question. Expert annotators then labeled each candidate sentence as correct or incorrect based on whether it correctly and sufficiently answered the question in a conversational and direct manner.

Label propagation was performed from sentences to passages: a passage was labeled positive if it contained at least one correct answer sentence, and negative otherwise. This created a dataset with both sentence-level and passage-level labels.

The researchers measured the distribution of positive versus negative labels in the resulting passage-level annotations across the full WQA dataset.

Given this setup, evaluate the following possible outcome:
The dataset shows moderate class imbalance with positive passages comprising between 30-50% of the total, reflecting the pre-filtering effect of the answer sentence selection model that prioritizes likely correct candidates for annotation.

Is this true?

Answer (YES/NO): YES